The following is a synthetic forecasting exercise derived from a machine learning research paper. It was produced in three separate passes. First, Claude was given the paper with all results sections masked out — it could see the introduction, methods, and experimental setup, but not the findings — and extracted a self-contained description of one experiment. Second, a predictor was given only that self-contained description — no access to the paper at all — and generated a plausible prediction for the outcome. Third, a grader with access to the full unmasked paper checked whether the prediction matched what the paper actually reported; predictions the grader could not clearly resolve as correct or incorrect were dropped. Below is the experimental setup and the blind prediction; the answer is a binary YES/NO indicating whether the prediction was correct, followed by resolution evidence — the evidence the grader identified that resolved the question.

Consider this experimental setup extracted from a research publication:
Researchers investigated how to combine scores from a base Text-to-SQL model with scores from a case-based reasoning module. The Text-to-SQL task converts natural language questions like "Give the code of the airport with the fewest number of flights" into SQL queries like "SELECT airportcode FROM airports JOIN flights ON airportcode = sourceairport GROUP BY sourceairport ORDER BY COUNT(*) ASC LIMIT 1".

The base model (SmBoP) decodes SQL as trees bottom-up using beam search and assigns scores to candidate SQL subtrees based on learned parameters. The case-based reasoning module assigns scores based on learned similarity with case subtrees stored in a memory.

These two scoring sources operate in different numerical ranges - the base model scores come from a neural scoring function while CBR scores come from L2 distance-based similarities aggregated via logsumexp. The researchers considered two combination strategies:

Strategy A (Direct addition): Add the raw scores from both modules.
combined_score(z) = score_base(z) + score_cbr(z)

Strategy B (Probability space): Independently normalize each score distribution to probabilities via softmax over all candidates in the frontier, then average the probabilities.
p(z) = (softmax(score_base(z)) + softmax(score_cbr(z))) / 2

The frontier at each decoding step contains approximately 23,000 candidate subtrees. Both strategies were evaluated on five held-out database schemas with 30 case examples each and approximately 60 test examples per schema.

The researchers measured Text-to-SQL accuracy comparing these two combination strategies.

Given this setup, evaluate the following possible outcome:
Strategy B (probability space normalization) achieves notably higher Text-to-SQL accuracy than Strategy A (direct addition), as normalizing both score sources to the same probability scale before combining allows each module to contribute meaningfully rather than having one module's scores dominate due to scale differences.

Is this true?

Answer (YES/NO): YES